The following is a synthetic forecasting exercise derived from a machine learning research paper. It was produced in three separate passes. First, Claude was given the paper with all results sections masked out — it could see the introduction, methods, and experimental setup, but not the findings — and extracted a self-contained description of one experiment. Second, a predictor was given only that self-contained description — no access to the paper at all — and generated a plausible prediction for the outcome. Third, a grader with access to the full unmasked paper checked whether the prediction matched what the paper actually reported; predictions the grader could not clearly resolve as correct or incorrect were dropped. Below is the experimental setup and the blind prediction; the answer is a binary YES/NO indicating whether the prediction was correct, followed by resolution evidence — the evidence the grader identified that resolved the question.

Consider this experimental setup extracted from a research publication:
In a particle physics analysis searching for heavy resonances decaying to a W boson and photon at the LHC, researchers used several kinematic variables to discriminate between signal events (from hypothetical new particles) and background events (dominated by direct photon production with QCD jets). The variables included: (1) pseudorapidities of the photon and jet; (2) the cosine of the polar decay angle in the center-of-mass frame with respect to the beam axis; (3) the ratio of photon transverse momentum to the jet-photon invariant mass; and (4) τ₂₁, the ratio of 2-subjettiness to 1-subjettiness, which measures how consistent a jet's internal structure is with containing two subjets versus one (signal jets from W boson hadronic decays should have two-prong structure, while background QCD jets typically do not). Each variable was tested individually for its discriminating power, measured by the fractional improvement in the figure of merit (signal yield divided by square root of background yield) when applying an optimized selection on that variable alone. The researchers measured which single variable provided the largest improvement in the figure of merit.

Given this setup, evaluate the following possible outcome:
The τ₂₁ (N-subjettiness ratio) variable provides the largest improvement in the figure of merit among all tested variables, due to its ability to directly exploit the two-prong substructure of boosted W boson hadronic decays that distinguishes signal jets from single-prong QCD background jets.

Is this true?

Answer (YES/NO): YES